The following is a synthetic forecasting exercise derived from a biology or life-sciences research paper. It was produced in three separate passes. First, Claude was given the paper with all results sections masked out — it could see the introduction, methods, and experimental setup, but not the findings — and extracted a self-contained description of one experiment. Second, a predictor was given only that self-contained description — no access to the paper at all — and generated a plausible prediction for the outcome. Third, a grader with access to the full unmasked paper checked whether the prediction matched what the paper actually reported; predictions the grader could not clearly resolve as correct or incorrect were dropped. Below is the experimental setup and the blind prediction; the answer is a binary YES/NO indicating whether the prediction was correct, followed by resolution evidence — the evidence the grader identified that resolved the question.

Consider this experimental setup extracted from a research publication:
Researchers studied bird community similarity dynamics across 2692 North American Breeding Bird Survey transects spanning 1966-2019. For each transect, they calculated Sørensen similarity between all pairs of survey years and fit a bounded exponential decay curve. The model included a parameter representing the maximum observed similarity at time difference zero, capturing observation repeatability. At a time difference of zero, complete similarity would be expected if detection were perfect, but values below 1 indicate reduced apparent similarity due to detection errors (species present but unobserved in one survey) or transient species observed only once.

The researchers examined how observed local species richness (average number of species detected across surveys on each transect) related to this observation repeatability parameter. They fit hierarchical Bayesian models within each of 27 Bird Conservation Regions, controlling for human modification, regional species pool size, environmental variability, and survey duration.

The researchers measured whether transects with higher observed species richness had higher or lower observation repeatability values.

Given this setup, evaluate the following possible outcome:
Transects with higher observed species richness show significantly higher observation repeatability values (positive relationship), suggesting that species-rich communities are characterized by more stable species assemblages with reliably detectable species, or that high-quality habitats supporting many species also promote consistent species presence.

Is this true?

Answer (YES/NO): YES